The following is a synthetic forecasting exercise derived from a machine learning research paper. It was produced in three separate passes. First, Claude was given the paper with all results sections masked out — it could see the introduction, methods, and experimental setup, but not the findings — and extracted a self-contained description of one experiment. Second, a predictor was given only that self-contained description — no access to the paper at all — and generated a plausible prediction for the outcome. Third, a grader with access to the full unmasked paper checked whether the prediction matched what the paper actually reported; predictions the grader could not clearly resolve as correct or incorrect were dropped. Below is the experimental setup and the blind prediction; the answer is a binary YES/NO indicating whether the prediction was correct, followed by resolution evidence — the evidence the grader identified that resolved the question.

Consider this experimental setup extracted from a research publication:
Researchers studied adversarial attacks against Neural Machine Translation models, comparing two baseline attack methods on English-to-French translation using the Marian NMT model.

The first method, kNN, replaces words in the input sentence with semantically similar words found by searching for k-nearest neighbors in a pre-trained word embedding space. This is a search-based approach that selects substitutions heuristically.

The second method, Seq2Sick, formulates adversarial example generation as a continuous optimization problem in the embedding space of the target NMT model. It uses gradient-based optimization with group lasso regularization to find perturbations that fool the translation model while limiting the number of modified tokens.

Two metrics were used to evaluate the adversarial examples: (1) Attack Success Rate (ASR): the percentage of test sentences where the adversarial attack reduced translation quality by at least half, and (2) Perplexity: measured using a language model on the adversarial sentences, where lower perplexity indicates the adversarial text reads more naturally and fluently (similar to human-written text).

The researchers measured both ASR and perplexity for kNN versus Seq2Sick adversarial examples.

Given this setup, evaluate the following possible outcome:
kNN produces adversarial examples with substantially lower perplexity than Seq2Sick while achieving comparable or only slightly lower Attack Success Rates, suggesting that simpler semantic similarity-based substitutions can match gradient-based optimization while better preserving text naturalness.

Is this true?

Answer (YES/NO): NO